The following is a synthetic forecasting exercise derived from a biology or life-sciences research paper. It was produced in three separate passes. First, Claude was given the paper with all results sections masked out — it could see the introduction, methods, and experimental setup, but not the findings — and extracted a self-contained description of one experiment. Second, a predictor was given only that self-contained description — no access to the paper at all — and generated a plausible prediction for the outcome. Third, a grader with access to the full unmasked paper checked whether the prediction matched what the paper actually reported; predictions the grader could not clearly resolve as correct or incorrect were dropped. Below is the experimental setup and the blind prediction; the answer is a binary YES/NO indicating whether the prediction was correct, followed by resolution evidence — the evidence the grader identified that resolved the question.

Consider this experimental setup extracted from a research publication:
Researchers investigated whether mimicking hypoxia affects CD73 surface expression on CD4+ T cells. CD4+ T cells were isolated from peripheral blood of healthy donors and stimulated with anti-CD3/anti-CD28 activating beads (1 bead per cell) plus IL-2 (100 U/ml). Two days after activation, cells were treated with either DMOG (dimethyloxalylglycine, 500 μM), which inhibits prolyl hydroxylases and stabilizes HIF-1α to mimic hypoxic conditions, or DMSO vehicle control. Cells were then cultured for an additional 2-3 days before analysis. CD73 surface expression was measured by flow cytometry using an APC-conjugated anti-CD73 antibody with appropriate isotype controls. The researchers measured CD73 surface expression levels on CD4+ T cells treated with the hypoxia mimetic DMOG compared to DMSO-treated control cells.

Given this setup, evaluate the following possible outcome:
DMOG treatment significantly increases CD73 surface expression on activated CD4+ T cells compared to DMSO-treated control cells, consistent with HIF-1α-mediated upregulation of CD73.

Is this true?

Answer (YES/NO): YES